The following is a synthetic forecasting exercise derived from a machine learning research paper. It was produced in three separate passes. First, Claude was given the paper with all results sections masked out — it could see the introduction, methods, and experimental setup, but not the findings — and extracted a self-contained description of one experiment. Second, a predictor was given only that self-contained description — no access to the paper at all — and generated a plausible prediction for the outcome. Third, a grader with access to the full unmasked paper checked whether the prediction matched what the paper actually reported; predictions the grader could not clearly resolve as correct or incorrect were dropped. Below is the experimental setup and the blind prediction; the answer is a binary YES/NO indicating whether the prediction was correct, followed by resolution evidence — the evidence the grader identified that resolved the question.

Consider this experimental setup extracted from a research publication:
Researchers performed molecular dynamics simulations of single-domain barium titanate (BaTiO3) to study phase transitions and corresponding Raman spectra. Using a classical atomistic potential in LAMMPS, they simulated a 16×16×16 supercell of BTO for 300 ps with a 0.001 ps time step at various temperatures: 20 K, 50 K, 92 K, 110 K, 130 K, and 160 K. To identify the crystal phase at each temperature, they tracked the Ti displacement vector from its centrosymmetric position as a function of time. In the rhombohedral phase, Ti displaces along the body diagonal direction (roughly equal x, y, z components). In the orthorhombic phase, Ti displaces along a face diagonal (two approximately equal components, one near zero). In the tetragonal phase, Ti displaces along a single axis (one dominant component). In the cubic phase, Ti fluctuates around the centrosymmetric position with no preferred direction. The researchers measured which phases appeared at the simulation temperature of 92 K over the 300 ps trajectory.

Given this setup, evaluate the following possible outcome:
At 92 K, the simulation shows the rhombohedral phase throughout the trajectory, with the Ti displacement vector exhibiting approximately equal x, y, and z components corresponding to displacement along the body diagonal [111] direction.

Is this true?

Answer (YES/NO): NO